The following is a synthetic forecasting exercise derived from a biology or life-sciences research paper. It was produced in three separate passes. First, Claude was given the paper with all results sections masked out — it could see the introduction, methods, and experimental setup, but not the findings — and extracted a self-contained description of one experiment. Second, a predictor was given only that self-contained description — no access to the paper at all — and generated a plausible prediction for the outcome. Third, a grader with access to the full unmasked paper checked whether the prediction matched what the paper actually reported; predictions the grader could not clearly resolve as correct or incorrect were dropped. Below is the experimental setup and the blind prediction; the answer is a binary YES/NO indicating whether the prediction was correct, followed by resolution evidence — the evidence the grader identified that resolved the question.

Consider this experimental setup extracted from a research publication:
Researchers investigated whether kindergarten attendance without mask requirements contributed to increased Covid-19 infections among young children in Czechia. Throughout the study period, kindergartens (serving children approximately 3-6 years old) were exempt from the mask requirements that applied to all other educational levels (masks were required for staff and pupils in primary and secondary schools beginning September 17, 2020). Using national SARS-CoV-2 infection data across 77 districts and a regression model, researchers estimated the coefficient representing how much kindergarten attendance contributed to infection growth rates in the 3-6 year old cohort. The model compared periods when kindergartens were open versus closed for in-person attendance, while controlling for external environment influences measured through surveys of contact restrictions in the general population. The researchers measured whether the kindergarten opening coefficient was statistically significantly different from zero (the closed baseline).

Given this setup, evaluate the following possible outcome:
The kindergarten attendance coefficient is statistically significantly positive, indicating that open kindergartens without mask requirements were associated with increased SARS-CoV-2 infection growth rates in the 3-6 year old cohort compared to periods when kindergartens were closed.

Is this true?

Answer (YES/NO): YES